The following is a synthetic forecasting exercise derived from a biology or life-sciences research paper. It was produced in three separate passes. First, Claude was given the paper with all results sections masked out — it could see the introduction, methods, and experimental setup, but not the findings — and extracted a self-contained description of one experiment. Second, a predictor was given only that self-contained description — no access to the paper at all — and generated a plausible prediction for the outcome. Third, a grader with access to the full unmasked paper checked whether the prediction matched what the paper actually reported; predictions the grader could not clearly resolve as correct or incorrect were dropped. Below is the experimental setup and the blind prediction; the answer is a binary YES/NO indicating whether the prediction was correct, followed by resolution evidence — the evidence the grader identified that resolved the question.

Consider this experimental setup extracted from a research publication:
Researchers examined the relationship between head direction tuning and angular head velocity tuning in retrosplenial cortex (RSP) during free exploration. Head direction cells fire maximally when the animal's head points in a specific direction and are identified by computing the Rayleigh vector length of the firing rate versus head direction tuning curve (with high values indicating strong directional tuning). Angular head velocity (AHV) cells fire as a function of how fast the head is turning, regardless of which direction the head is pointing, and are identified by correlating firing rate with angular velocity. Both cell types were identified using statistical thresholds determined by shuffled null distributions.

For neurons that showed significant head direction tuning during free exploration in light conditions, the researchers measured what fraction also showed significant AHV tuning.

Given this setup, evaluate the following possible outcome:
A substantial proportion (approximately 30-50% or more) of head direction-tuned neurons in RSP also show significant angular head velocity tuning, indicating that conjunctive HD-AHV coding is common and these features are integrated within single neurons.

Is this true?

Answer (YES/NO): YES